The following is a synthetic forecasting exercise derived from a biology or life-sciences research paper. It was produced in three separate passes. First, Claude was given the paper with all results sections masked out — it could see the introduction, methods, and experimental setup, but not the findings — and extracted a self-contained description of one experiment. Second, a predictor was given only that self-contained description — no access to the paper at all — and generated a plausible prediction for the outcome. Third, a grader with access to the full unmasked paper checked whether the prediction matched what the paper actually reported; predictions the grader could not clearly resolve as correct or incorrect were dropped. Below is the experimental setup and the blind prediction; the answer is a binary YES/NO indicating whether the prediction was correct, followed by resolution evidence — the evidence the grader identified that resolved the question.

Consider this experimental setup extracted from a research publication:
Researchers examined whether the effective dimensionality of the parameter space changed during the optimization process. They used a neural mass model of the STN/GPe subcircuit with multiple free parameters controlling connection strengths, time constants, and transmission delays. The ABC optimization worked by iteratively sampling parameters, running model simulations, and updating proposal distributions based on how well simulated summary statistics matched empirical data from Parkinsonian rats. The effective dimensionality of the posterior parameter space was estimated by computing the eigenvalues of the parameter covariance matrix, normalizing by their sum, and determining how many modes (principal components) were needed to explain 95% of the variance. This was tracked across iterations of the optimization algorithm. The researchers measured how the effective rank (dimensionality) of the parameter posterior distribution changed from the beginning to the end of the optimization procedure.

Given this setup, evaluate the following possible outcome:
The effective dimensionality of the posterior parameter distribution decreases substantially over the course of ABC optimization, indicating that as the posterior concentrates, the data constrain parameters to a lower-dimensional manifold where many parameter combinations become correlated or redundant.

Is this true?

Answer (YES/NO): YES